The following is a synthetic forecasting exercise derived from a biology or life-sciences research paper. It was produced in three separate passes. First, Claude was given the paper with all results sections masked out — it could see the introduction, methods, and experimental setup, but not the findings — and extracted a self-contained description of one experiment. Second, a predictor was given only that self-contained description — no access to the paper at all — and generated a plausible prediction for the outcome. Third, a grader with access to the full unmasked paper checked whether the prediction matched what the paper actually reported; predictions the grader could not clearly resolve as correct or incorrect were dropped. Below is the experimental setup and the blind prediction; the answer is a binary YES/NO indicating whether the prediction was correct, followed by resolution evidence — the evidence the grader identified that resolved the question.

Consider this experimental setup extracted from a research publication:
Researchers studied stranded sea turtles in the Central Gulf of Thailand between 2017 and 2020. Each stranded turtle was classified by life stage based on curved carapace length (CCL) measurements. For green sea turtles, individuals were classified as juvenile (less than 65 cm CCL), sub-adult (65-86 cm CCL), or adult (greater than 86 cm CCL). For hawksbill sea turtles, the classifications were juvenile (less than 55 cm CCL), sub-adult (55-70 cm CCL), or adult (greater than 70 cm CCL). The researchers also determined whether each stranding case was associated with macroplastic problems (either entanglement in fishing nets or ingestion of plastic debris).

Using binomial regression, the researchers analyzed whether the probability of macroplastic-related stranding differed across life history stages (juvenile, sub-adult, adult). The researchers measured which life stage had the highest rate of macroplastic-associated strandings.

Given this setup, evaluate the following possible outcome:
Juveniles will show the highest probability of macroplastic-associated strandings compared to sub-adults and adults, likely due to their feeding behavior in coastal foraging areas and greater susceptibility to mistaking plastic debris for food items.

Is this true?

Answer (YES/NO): YES